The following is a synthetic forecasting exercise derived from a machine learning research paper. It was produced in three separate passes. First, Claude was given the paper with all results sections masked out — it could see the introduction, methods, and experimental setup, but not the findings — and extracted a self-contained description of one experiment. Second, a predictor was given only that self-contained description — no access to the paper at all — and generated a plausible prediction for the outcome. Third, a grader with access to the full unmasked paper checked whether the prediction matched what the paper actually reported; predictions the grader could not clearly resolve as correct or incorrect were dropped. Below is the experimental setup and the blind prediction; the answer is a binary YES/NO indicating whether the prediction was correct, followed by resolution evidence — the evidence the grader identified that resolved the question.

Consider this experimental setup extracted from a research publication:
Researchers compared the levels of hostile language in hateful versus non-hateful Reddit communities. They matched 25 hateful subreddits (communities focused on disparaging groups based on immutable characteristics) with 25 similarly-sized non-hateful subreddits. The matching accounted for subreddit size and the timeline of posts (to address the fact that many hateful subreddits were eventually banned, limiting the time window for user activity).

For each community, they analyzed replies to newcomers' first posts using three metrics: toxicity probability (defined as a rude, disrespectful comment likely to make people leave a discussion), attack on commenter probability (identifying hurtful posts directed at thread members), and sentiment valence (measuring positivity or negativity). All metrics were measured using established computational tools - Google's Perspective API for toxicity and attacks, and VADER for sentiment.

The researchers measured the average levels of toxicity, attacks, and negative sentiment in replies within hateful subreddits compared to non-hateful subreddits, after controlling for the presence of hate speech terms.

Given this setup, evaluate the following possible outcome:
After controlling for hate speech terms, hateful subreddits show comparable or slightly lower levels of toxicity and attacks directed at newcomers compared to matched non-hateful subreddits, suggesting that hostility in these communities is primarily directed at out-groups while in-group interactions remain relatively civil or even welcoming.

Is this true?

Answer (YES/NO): NO